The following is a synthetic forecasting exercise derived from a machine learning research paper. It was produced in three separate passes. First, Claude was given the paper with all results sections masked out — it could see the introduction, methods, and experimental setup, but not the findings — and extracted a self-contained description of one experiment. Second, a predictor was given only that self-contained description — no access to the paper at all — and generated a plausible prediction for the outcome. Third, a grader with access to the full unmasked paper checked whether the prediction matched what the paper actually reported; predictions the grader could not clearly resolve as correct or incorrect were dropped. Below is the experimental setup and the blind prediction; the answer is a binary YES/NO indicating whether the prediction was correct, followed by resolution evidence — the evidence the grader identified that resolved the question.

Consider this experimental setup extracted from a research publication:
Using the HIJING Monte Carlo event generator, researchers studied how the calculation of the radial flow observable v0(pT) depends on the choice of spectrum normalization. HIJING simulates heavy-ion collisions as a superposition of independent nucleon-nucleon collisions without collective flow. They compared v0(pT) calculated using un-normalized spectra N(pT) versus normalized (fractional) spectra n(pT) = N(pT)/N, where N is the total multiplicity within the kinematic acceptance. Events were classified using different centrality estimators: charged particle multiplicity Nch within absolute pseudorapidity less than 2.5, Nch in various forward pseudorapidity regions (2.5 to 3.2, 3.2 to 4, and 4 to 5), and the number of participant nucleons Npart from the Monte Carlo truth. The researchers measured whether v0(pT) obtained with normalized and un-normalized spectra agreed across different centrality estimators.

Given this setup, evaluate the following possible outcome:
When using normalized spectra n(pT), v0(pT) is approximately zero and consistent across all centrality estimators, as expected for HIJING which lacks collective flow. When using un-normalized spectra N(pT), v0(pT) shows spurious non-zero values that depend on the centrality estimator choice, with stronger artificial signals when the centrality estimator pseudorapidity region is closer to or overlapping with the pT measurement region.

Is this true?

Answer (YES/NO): NO